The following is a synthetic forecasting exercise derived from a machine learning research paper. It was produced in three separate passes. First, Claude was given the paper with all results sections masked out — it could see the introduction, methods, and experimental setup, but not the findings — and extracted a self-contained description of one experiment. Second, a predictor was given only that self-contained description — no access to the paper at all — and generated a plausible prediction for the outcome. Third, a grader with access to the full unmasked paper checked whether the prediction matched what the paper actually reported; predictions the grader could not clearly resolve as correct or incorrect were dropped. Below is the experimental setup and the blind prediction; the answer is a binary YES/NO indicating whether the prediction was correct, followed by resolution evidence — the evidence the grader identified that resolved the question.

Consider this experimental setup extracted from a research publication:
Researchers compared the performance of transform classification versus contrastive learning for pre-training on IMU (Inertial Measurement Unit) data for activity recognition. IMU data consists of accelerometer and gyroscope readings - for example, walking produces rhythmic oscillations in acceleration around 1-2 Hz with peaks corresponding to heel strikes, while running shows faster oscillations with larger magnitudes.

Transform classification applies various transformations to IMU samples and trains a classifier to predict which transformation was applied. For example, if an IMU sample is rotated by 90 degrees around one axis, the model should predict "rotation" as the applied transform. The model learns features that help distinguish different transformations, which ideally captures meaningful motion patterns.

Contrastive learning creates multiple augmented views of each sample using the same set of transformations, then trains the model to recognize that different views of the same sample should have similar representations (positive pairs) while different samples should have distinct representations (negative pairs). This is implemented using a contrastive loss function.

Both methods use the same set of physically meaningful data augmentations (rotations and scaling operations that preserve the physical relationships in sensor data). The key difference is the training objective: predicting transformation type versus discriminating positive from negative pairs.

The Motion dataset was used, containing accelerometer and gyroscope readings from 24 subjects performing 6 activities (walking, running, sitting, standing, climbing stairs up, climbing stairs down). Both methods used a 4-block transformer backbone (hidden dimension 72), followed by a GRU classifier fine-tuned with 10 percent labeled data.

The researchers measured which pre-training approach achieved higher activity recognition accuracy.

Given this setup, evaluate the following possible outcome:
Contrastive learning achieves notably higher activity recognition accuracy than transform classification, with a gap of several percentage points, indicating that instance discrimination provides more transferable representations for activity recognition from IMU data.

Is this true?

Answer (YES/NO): YES